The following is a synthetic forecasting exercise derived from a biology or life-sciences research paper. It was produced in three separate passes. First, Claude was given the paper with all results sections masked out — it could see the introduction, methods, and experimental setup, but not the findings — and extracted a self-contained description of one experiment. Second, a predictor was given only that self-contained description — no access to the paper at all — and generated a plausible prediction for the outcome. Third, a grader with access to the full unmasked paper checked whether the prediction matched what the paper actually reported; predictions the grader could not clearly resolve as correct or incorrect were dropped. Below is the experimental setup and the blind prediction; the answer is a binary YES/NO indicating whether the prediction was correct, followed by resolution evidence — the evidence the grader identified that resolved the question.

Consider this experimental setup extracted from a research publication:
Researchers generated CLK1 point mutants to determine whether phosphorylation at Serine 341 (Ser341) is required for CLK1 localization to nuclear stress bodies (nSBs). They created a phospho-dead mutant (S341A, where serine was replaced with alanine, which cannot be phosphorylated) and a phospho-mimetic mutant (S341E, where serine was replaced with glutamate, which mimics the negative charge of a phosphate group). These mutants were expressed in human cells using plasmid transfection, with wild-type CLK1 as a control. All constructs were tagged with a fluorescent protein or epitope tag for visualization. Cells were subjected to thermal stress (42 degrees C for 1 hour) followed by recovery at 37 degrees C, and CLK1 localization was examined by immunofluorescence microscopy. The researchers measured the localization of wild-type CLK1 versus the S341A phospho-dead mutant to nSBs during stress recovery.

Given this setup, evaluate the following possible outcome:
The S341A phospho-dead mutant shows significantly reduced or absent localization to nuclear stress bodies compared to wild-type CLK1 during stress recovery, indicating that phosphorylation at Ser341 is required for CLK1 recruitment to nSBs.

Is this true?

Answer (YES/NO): YES